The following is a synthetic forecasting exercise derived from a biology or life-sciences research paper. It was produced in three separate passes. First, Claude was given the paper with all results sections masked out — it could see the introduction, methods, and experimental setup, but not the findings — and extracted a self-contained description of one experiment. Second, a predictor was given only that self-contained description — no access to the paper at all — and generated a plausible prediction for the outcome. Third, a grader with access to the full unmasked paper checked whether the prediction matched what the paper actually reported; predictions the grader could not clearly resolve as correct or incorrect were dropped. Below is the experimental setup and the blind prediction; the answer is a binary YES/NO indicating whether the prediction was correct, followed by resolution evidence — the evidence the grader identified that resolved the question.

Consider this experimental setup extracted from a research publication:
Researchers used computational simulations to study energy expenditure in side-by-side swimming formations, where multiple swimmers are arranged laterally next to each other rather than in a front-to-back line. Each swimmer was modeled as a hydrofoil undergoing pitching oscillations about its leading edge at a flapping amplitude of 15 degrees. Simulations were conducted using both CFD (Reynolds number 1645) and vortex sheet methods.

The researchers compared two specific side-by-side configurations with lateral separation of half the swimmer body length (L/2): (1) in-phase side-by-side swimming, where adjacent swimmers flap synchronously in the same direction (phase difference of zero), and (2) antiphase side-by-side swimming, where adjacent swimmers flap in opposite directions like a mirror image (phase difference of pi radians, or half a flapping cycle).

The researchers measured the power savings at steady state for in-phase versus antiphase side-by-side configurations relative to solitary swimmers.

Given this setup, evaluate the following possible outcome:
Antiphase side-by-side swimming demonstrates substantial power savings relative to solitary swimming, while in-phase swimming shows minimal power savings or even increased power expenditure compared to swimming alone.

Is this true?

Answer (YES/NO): NO